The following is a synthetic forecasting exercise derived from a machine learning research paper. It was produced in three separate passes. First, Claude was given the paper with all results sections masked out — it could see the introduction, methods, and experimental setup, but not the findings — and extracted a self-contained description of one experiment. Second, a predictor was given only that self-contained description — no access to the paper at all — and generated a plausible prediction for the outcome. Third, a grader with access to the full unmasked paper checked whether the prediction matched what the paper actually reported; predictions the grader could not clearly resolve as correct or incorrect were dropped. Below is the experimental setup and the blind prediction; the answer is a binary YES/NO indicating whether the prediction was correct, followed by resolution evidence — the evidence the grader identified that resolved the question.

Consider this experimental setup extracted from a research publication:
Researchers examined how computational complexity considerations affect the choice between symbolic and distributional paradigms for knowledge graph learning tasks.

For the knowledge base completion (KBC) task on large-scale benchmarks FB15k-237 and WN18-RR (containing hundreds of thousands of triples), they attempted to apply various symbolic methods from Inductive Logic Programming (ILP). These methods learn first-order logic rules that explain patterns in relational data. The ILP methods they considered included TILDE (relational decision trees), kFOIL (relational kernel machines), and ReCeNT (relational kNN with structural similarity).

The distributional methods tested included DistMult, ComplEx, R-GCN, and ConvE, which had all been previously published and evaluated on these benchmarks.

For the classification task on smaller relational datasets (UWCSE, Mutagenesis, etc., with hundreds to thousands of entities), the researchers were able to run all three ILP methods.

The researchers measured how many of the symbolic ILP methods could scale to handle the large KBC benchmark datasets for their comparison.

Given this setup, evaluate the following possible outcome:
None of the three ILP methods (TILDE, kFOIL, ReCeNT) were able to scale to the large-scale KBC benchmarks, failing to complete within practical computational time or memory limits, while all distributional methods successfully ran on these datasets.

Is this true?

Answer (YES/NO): NO